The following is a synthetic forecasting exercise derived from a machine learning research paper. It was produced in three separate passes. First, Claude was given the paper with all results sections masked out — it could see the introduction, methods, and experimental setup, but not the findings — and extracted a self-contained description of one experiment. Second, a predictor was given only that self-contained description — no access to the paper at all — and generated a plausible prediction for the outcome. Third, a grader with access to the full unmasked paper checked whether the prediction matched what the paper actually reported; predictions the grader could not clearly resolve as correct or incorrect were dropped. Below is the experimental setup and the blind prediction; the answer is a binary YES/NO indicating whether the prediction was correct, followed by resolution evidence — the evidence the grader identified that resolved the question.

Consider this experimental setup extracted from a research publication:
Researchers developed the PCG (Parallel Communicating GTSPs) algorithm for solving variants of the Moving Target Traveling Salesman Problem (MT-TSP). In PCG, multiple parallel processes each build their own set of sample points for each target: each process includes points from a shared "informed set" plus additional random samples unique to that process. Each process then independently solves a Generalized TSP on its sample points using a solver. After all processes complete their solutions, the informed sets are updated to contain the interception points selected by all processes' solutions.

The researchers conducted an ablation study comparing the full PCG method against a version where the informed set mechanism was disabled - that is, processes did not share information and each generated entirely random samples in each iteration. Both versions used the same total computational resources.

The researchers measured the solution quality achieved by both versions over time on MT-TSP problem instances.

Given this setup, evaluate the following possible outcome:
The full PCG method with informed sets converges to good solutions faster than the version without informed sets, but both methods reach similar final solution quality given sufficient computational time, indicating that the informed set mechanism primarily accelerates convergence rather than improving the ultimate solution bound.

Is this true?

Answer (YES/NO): NO